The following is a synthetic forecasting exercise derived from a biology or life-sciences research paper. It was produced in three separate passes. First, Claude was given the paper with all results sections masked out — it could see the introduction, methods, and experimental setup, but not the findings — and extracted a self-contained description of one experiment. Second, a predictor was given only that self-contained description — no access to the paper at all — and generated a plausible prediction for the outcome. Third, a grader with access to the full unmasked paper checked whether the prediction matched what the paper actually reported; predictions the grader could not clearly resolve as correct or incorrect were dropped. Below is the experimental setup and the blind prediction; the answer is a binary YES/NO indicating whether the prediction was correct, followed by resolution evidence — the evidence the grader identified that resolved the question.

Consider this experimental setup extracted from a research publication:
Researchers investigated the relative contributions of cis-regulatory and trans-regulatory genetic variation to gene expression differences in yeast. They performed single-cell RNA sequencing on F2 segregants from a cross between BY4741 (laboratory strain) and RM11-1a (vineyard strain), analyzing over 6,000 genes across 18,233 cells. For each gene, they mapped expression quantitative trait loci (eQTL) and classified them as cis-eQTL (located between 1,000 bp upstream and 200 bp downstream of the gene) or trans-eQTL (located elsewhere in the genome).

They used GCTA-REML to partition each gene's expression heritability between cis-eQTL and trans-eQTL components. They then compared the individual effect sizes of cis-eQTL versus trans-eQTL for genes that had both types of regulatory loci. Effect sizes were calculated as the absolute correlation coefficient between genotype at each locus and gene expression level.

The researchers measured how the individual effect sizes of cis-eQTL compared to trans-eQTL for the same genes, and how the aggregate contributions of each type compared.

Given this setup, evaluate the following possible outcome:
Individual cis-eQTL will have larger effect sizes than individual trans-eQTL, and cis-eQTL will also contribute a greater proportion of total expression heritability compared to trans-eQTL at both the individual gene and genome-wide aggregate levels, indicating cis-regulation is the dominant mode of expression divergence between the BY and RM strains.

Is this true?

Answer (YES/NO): NO